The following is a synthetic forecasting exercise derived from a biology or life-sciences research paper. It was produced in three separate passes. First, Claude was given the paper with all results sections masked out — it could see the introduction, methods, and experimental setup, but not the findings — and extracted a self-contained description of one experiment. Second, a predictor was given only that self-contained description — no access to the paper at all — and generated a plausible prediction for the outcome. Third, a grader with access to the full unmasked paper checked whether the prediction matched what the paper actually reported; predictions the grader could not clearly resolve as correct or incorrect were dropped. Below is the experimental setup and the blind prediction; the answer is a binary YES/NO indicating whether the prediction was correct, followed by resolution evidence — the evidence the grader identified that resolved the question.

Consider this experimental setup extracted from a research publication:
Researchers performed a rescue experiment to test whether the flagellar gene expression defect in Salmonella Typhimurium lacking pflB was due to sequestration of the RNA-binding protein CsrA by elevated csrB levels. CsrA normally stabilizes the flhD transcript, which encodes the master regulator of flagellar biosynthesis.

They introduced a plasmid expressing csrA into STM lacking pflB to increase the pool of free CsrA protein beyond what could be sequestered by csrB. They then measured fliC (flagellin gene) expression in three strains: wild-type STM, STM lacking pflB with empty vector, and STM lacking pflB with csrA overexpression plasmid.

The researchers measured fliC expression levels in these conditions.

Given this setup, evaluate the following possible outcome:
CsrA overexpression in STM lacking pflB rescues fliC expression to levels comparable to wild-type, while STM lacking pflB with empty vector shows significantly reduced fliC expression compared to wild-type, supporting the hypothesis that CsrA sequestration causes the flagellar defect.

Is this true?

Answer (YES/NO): NO